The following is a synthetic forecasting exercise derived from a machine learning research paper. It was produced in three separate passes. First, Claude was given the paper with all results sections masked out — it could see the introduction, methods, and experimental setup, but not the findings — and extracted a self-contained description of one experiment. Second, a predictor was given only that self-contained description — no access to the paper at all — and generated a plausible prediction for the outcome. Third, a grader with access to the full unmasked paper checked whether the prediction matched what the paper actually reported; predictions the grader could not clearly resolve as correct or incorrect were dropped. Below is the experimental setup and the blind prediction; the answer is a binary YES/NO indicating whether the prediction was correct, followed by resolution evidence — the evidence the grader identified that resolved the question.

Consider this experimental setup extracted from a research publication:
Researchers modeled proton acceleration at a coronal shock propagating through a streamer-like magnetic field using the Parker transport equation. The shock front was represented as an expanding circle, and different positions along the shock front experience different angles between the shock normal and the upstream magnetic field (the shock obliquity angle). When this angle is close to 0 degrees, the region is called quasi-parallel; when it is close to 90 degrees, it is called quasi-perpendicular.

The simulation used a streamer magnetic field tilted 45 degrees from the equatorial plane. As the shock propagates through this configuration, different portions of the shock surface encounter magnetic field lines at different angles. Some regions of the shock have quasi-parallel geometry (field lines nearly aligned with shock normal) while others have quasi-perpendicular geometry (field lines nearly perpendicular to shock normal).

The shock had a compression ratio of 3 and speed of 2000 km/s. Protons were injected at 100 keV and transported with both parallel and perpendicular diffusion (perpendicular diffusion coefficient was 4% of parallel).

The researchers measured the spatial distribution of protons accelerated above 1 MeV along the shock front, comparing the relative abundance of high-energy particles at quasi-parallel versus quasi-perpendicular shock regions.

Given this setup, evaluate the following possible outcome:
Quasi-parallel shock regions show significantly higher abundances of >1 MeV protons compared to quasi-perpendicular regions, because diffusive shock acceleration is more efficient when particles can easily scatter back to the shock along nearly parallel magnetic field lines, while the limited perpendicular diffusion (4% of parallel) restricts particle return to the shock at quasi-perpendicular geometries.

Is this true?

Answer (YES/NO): NO